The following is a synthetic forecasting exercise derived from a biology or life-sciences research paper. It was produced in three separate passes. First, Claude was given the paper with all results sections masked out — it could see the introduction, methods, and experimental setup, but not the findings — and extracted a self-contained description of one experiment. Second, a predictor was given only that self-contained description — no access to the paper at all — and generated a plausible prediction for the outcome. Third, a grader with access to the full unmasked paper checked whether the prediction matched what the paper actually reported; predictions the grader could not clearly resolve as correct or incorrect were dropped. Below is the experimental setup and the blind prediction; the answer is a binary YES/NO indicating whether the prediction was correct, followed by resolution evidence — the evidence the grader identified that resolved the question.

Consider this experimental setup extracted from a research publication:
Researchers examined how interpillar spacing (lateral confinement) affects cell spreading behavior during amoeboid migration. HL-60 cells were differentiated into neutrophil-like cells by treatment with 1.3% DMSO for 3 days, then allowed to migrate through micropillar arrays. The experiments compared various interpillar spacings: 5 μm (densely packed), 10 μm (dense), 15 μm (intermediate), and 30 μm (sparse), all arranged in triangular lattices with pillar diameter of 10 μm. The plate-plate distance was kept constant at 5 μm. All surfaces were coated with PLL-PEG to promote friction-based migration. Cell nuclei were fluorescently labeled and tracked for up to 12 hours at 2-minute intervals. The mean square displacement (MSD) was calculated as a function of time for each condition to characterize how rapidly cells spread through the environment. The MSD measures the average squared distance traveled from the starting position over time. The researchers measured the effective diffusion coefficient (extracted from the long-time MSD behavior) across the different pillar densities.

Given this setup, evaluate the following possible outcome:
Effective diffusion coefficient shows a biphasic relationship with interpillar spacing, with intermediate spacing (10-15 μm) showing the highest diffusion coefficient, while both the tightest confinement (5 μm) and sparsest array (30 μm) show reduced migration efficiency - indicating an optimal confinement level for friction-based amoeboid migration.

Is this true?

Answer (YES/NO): NO